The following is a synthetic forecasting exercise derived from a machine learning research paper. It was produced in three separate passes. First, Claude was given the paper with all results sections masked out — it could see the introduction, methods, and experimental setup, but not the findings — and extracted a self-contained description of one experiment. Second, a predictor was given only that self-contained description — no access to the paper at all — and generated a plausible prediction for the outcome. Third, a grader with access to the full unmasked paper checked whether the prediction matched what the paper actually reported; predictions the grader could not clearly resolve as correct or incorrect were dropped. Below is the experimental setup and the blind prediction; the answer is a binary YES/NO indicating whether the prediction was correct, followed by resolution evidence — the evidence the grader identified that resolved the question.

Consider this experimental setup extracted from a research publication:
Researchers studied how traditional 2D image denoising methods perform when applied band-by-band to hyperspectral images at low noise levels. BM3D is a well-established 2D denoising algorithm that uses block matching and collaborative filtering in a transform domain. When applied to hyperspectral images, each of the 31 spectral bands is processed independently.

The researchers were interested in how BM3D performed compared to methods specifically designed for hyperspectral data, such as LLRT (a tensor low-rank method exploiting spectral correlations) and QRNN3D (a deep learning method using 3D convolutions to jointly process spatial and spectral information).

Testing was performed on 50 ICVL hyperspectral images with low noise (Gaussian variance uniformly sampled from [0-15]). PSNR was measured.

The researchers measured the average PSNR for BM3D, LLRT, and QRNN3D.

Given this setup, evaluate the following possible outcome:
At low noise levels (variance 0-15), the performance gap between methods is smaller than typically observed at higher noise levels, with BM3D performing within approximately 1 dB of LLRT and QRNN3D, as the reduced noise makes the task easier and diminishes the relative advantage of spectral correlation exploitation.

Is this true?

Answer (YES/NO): NO